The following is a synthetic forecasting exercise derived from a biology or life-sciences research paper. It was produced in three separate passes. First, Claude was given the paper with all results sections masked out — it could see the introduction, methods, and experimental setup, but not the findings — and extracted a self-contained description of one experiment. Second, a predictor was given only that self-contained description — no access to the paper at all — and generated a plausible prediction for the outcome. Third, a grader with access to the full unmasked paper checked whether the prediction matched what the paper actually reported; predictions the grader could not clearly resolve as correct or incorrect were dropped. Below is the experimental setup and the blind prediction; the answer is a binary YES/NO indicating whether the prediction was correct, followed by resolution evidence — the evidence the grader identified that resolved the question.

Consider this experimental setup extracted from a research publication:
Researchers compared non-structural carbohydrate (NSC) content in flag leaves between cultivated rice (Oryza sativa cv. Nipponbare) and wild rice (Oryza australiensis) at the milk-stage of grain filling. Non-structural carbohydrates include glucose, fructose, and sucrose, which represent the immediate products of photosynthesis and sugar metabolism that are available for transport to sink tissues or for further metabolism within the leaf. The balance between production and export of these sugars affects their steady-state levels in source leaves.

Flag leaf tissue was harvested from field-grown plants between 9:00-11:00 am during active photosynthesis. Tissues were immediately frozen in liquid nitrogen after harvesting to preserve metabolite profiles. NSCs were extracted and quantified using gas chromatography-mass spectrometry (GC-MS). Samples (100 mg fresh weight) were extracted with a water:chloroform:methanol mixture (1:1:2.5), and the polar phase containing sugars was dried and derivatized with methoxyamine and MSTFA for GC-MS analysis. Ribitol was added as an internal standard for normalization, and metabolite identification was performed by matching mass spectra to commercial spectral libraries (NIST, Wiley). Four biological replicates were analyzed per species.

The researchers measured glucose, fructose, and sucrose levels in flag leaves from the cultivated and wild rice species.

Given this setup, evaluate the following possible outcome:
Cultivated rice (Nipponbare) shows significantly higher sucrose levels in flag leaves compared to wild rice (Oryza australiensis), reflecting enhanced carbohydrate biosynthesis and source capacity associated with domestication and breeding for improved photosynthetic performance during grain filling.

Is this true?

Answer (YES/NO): NO